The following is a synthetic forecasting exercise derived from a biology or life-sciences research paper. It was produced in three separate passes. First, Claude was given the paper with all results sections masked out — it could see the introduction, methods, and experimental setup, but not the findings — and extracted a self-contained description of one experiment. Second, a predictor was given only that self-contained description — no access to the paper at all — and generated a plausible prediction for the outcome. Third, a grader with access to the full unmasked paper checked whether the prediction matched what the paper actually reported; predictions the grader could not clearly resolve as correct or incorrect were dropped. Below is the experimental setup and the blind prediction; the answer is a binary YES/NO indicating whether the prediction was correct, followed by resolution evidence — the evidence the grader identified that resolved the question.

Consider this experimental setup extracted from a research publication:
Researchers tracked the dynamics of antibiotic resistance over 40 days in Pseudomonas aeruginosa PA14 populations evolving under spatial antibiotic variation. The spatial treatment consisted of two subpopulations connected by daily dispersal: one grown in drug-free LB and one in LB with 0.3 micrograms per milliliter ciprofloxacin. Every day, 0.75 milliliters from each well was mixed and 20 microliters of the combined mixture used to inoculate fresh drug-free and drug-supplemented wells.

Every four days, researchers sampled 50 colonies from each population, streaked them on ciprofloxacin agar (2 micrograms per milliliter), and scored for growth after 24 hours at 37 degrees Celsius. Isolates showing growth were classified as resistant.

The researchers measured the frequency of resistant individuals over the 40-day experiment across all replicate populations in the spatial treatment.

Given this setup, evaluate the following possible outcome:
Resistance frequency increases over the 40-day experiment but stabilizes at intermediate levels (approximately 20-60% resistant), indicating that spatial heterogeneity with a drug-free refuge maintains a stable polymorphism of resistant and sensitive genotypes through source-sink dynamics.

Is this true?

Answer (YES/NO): NO